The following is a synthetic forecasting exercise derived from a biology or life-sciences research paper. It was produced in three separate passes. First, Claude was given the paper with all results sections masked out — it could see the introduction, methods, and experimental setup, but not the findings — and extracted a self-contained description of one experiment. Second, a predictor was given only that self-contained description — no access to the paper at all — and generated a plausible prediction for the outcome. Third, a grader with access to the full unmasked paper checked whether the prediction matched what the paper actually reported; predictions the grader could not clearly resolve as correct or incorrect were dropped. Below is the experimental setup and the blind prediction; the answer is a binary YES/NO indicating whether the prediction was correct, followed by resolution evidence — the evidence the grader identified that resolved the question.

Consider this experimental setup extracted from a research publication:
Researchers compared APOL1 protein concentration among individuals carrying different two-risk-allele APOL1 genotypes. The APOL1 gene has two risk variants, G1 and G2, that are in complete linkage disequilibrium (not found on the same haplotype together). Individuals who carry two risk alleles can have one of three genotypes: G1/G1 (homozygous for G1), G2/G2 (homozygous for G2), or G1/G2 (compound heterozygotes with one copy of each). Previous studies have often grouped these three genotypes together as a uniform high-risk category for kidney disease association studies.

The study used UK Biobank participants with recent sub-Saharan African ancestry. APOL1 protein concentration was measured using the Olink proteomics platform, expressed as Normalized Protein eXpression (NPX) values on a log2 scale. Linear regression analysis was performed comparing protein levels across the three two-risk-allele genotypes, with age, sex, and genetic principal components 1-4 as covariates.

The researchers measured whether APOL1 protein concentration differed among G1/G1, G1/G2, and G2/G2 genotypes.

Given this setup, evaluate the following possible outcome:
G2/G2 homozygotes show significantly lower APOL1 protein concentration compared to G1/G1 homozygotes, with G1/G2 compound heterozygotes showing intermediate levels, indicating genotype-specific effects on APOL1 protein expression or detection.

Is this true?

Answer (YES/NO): NO